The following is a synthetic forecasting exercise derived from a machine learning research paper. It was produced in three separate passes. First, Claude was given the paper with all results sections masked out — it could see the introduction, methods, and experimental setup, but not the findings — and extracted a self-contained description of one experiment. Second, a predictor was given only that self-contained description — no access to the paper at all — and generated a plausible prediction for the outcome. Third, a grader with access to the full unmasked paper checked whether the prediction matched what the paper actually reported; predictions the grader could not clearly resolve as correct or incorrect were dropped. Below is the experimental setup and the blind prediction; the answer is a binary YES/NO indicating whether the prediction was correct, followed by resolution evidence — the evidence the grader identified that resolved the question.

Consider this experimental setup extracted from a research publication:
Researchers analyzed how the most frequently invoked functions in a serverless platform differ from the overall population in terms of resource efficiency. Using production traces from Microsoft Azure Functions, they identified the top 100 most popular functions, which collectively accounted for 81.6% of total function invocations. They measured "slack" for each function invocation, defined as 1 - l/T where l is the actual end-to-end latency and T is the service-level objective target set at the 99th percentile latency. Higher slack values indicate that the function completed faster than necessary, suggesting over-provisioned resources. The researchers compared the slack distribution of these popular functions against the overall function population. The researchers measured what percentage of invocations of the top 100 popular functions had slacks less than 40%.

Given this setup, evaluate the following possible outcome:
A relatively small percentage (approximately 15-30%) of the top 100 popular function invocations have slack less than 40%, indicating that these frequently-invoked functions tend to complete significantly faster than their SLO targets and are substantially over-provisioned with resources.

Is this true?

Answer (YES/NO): YES